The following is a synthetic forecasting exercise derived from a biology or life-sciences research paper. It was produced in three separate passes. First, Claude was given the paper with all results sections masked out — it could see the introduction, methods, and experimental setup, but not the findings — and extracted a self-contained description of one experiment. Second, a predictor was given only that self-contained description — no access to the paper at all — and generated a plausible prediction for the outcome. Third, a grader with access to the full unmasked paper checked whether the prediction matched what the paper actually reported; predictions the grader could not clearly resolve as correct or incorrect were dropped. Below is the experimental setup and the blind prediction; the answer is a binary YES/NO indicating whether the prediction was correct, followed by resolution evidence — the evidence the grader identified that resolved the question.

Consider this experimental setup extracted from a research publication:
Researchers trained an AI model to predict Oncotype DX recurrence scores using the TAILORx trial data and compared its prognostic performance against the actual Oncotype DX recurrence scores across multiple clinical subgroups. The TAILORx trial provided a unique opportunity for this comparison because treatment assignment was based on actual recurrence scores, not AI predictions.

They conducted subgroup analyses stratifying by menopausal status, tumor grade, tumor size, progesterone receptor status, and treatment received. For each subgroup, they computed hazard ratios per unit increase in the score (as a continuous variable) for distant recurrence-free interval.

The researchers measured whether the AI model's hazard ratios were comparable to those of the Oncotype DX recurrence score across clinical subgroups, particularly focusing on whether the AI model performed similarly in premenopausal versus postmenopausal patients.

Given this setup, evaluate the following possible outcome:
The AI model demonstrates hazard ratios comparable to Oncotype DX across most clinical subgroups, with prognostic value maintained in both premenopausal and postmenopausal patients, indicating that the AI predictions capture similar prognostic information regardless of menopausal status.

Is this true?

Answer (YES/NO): YES